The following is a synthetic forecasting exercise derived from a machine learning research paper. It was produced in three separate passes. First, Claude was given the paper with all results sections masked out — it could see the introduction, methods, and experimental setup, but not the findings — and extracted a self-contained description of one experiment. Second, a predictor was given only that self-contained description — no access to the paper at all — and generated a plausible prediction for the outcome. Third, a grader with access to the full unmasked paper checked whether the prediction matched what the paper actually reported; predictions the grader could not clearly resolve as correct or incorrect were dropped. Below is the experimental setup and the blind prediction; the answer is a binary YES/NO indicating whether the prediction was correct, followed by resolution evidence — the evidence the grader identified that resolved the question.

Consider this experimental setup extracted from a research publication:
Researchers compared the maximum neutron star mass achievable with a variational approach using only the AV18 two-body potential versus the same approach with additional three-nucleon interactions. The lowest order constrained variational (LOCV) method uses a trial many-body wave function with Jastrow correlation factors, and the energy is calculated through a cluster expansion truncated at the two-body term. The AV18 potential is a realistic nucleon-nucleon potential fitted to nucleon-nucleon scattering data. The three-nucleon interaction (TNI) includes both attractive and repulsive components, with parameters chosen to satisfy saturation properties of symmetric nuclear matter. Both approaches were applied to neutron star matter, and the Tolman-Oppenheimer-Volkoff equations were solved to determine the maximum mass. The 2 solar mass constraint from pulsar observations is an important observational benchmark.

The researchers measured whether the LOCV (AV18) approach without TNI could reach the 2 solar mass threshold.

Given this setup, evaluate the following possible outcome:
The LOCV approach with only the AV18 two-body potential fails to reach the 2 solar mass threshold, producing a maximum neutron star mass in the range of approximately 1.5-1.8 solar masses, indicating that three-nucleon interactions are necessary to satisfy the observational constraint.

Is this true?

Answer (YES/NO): YES